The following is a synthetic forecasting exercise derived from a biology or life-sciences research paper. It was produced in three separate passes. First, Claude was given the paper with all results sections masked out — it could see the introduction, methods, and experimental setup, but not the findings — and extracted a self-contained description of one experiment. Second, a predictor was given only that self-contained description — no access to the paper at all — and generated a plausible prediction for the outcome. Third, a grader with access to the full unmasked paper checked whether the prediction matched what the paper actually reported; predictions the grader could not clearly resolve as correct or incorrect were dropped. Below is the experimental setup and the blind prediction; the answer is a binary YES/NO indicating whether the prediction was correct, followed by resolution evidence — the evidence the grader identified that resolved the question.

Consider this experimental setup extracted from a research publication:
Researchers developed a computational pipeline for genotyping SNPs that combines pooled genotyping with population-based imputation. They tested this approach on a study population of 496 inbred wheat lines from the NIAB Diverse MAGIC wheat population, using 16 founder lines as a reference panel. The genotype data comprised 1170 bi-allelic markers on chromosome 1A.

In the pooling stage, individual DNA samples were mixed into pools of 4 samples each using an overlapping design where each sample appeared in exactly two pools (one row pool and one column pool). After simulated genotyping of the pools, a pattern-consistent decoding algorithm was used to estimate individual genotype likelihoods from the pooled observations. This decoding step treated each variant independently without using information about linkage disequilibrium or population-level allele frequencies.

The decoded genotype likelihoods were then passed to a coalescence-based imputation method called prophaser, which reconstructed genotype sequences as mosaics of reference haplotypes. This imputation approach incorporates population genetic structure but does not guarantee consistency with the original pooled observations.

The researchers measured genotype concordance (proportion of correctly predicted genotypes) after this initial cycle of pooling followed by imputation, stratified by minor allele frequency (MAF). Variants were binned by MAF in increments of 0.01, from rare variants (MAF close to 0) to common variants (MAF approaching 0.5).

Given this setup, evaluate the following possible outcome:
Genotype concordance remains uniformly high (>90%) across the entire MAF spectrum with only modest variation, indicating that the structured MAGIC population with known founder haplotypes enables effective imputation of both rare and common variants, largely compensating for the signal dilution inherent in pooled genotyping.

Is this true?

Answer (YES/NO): NO